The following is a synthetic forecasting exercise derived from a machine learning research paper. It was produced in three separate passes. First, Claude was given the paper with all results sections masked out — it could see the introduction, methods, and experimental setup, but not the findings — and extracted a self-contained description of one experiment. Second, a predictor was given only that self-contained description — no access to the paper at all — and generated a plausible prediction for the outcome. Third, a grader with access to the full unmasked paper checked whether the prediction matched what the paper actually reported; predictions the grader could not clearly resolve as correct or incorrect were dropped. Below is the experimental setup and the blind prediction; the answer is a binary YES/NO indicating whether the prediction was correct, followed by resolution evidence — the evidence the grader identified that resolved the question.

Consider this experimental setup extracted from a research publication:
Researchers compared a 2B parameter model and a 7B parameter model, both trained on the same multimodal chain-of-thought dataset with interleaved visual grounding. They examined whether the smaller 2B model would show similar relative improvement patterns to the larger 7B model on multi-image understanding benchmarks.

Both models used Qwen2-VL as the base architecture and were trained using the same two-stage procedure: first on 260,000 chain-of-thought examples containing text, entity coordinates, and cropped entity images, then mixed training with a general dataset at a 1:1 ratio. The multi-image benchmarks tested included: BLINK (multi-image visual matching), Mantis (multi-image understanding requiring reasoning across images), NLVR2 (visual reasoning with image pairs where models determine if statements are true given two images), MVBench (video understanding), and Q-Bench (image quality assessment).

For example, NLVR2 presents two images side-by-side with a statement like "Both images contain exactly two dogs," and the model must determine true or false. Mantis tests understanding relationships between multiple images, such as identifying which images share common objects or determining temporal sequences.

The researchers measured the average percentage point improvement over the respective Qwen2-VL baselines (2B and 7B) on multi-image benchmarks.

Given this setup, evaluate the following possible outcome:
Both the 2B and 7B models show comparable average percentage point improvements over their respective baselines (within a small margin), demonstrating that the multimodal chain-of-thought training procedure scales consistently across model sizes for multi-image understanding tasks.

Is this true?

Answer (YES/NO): YES